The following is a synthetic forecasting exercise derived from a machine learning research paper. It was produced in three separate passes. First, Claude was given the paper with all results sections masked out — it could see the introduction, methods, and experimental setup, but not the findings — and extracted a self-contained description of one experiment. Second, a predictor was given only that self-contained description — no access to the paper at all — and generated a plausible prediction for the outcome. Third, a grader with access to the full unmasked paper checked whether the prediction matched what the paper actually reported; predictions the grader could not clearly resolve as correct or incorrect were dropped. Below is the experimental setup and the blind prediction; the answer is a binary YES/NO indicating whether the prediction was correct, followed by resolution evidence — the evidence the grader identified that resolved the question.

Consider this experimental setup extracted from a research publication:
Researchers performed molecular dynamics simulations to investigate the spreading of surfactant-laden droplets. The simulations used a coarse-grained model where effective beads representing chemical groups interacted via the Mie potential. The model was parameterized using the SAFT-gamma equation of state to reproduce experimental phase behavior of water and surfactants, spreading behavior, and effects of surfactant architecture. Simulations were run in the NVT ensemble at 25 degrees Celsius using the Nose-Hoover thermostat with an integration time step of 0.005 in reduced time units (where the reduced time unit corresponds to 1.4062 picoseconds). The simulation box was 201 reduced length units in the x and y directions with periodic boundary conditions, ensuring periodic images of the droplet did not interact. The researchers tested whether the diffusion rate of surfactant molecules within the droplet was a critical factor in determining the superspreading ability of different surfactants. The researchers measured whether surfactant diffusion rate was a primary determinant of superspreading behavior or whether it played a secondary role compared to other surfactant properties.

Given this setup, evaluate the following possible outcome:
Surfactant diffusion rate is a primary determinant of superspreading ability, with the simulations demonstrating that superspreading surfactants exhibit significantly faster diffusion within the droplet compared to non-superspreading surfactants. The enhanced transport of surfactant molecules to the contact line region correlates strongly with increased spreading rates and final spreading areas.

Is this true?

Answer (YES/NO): NO